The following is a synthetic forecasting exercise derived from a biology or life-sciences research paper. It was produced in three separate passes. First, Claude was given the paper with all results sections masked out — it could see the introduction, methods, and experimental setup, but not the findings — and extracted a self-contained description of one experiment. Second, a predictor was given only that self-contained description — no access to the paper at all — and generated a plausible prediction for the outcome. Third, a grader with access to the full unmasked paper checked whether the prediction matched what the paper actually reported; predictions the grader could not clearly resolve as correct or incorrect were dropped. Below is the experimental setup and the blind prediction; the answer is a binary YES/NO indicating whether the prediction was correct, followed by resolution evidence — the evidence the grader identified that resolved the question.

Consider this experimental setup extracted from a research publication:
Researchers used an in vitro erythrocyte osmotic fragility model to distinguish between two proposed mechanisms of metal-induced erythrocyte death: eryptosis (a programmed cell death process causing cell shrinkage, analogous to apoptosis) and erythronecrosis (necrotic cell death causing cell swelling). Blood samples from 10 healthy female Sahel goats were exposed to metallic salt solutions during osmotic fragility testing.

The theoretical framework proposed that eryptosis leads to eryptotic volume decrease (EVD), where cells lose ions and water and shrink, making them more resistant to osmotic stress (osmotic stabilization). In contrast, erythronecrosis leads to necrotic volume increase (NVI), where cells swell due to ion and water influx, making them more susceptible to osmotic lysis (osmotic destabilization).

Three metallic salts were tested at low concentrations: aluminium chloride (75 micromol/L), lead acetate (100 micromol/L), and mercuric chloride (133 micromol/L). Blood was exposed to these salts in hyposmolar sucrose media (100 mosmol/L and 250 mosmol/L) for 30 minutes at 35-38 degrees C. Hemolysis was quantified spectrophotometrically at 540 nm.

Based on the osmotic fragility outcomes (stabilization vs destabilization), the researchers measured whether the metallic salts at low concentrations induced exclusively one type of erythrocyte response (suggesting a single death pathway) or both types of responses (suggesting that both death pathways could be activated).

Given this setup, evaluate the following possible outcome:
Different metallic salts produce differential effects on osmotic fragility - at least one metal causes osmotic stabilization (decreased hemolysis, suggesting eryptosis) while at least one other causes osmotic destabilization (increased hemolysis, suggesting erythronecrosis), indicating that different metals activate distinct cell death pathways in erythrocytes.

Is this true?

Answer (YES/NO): YES